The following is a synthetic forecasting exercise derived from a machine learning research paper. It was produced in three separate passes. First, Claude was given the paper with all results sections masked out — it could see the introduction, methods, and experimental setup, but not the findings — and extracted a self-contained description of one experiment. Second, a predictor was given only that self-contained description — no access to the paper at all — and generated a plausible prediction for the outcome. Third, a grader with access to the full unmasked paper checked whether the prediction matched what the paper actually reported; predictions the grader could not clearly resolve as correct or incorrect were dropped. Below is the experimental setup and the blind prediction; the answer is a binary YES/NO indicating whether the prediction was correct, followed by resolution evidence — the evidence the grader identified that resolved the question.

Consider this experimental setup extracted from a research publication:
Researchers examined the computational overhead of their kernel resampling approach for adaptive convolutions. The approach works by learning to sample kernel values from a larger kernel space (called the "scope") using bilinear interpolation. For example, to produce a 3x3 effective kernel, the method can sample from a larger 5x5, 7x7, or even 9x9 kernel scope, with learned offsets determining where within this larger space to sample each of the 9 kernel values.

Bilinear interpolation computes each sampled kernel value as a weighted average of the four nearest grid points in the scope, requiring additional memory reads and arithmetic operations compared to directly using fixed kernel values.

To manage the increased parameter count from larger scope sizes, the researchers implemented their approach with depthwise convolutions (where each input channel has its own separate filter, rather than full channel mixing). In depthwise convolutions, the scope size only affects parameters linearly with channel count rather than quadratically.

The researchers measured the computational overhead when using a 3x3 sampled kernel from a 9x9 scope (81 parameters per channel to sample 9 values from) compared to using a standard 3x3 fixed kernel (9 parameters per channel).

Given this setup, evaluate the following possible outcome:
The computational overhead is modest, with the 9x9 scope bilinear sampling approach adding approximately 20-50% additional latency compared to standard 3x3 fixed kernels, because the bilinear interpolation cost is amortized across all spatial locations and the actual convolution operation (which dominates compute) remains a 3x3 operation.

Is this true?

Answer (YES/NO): NO